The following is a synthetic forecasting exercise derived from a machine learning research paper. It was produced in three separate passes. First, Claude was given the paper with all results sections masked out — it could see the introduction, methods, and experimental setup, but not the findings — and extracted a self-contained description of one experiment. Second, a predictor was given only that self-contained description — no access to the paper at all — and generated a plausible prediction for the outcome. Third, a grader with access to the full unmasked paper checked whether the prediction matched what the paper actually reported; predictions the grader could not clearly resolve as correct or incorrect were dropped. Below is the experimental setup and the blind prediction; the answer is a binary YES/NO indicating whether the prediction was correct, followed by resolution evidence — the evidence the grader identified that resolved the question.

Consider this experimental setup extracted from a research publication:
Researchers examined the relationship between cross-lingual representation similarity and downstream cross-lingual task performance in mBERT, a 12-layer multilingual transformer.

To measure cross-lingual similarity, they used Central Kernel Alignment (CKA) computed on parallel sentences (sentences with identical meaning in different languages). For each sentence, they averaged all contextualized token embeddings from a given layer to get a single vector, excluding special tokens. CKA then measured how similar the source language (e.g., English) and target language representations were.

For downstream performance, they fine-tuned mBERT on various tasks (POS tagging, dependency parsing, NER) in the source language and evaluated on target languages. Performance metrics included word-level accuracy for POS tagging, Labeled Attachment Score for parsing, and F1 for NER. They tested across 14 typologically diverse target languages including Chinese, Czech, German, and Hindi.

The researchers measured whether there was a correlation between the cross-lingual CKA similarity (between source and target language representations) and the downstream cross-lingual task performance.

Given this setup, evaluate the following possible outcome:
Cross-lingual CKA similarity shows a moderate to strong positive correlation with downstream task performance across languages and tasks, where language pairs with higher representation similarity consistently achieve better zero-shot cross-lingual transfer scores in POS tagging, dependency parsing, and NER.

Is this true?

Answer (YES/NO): YES